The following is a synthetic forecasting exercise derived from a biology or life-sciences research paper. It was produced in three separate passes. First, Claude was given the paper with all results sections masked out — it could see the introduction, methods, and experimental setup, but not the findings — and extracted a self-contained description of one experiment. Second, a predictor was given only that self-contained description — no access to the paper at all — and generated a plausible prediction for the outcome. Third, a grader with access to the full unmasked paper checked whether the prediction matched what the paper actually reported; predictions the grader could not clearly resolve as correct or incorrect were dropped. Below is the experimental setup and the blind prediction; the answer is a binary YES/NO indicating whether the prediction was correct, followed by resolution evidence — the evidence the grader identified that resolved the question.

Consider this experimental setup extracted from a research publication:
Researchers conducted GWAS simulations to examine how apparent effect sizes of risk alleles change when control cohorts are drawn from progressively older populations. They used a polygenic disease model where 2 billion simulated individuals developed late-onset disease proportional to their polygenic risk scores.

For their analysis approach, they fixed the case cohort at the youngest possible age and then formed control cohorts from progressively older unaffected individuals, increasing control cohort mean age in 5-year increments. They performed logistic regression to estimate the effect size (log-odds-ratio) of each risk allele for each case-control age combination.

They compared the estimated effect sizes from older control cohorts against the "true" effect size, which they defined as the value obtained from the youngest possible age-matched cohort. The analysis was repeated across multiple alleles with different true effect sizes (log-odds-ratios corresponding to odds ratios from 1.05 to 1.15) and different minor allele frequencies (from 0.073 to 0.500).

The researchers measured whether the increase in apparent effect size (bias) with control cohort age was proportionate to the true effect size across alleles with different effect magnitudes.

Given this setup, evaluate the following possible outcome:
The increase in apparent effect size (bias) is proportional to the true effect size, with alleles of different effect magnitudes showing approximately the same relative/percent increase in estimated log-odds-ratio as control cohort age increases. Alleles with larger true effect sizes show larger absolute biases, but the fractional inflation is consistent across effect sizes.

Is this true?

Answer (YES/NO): YES